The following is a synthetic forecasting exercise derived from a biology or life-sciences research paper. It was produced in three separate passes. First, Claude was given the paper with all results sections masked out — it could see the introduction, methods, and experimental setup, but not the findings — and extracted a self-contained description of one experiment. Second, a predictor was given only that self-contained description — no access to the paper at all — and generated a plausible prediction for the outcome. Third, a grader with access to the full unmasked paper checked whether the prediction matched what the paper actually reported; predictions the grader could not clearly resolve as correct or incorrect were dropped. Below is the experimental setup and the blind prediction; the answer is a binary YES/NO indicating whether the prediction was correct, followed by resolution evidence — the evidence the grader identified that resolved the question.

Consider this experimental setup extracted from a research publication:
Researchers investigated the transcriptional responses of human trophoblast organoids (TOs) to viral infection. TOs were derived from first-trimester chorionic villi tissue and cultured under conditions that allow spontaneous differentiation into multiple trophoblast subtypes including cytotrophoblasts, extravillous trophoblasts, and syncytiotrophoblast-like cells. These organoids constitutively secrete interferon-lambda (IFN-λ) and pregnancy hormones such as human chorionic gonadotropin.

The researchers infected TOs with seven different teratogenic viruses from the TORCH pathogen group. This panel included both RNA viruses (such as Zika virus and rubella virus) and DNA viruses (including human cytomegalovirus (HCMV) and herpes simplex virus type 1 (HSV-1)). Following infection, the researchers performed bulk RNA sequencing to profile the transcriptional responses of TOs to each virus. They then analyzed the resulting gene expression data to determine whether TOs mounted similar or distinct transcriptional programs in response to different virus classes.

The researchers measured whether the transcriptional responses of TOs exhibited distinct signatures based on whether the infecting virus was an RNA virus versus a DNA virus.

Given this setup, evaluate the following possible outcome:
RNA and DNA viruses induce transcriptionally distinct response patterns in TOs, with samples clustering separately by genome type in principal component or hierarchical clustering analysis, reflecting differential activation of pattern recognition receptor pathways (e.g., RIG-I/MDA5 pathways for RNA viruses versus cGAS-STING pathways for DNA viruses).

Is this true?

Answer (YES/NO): NO